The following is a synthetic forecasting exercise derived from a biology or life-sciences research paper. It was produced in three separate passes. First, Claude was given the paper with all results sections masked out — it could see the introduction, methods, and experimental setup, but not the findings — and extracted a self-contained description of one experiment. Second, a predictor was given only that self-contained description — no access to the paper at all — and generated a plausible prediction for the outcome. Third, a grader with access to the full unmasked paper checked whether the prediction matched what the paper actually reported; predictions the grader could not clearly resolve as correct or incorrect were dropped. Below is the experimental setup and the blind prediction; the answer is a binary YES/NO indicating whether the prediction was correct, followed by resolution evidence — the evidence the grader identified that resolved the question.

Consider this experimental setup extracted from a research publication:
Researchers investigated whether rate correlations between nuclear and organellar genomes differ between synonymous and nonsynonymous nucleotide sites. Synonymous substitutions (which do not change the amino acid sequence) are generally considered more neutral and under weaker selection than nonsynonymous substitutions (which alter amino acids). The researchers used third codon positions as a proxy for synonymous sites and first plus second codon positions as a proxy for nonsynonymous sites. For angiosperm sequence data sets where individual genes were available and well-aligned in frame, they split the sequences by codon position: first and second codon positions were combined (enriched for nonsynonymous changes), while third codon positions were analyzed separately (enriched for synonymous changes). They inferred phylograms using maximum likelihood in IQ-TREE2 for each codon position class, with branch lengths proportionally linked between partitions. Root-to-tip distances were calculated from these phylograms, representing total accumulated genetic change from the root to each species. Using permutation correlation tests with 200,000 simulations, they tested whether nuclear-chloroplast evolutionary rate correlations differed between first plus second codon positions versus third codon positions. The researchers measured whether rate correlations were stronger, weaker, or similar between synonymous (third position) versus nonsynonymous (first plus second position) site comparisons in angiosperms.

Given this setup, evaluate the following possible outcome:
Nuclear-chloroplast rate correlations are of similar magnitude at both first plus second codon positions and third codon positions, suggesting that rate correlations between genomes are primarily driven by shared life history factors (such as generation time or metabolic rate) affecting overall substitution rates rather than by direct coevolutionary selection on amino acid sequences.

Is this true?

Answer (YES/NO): NO